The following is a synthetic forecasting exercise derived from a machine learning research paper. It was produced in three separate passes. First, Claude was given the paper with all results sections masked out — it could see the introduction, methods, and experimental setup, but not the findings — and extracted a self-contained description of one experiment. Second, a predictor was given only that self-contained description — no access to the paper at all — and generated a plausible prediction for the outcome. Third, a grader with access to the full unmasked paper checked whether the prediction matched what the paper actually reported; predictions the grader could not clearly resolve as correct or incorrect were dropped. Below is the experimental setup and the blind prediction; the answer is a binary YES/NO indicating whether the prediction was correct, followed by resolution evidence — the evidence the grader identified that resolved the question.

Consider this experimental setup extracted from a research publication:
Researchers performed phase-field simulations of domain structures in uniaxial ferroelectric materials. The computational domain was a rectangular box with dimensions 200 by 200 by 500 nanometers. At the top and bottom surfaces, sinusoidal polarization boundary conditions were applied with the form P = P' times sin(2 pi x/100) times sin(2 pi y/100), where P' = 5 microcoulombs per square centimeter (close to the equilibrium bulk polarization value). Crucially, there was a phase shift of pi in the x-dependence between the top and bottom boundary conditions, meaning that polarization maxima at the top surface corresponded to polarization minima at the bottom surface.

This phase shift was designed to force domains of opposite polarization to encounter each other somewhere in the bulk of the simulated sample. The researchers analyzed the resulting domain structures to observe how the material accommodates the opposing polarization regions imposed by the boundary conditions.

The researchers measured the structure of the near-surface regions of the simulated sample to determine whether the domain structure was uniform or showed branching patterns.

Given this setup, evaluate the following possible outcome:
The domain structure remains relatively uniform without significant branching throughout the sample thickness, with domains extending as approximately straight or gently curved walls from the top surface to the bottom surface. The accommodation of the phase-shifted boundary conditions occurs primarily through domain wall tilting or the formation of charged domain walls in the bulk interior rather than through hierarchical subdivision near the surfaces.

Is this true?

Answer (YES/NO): NO